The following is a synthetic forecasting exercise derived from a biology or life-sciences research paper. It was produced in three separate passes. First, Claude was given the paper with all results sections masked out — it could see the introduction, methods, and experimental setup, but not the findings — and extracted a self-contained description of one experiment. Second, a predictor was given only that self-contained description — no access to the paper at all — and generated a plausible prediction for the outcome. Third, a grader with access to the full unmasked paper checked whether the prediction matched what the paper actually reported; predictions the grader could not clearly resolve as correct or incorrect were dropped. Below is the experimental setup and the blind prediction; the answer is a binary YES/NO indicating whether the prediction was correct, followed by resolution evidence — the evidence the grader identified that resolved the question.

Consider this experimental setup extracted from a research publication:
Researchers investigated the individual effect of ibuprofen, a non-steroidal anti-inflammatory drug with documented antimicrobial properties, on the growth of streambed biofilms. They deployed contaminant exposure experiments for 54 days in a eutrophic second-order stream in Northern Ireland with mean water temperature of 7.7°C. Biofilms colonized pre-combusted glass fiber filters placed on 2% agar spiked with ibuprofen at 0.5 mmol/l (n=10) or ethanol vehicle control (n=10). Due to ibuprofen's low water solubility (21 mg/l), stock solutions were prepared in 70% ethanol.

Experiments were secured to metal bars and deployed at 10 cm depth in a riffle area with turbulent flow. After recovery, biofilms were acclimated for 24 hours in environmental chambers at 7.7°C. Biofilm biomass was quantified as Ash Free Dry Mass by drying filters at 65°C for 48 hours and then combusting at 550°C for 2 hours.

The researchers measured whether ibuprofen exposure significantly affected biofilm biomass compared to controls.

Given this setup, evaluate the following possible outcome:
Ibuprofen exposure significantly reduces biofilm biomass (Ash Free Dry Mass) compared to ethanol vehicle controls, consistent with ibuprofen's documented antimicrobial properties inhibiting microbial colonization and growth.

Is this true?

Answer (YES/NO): NO